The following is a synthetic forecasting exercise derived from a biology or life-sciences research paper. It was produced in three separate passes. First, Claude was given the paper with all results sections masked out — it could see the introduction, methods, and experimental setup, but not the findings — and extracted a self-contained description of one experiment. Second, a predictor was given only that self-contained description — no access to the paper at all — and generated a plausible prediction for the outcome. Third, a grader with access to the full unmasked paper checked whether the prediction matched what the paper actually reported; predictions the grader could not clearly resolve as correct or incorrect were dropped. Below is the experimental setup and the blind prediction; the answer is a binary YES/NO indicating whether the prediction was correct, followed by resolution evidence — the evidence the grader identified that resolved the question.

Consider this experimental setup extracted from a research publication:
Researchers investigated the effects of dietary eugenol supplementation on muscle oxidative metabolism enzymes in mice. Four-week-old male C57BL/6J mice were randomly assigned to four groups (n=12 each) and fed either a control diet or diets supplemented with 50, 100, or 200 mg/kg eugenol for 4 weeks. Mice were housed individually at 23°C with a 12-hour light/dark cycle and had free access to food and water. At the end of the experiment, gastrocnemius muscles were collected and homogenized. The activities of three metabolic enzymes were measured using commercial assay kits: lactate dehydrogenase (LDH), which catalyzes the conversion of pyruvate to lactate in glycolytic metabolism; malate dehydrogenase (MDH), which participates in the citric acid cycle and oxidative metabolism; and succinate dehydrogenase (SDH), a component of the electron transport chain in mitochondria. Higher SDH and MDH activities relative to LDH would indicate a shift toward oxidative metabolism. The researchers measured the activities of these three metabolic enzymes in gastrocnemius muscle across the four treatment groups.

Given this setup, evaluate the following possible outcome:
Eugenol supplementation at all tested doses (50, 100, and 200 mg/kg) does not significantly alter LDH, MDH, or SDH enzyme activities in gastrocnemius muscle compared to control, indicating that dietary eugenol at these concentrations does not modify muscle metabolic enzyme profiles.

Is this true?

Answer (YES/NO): NO